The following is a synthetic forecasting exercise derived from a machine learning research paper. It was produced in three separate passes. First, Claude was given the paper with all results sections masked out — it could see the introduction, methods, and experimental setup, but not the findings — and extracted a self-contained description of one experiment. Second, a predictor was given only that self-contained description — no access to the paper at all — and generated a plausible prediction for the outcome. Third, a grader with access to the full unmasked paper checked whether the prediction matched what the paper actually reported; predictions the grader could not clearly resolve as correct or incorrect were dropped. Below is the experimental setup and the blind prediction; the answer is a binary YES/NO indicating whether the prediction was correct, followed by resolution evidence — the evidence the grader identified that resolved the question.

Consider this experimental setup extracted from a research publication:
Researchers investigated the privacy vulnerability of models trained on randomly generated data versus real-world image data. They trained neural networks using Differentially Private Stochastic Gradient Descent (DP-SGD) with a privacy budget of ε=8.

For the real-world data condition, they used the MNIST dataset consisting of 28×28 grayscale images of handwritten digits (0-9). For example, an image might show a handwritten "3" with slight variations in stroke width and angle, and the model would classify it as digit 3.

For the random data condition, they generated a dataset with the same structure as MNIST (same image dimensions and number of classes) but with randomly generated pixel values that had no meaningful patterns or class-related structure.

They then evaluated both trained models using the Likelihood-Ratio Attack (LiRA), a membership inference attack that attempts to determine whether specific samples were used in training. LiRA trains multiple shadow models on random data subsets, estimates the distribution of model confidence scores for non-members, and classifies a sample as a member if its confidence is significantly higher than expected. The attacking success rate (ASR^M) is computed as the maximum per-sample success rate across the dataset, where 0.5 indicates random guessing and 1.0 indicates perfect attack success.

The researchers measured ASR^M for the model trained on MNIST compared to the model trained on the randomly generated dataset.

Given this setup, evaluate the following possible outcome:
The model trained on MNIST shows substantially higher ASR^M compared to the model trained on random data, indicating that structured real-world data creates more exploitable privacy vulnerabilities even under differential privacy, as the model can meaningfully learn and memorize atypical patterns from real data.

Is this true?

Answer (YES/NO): YES